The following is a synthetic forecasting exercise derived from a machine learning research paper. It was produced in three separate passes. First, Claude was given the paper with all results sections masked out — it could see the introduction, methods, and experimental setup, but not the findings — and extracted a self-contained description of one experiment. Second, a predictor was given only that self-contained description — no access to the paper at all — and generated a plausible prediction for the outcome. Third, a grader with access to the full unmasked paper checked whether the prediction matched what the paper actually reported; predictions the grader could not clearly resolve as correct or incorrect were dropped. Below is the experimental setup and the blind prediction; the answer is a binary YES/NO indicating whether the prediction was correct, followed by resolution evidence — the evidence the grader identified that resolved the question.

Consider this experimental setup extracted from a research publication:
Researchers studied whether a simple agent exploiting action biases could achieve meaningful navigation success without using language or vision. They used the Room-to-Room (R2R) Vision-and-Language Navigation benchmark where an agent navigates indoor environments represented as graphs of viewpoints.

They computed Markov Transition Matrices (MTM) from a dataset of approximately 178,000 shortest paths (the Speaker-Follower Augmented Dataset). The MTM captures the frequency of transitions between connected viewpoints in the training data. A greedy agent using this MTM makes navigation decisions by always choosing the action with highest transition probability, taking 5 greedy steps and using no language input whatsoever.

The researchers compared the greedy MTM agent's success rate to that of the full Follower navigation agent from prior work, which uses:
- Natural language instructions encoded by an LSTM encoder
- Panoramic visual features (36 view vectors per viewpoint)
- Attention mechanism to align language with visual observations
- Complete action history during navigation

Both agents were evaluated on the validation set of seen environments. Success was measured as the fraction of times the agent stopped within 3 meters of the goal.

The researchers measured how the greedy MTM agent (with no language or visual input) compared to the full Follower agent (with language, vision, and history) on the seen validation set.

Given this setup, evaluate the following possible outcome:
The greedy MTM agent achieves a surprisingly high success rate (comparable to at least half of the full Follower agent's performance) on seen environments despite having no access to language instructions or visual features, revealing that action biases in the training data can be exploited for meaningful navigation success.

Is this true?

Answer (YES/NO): YES